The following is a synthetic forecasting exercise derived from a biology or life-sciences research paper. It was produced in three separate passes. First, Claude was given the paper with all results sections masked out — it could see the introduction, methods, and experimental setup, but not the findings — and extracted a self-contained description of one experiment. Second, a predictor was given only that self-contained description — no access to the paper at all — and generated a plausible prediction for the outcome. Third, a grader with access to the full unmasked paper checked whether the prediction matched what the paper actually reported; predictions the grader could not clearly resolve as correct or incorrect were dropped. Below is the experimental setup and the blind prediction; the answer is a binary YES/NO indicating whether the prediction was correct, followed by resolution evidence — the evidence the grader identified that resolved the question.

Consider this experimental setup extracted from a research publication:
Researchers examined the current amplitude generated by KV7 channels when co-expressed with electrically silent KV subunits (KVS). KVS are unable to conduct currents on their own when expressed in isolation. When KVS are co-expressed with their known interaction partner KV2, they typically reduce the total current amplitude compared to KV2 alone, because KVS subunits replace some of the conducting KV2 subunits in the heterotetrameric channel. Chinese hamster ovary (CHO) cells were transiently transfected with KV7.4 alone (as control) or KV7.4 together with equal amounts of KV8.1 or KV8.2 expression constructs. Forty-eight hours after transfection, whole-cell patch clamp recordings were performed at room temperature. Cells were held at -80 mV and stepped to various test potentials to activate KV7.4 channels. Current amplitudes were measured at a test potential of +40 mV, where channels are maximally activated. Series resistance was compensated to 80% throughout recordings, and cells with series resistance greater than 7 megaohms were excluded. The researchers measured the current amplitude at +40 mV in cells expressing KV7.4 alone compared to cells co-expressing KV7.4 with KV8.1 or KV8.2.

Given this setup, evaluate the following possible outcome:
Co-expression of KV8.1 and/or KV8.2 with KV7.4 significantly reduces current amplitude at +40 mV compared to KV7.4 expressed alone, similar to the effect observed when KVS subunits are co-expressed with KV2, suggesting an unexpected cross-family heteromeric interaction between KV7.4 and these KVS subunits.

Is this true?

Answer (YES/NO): NO